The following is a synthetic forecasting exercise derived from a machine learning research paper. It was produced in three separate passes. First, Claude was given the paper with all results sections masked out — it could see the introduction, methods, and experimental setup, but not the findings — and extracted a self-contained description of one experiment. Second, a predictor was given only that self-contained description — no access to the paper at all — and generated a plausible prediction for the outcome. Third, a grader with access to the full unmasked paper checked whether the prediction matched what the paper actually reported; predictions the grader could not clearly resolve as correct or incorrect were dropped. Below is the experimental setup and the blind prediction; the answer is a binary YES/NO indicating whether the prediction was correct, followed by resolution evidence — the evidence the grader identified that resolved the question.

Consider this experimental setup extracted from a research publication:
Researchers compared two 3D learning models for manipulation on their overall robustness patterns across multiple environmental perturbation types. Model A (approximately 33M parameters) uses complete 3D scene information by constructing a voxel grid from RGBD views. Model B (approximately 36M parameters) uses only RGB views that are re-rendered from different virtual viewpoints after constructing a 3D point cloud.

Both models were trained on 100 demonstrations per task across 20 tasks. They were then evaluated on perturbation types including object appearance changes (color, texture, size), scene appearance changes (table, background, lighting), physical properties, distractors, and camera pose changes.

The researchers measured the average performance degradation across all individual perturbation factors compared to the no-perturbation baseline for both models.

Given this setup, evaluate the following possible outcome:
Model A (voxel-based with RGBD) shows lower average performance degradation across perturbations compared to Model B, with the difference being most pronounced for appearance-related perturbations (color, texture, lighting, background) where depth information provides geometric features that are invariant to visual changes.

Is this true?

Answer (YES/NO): NO